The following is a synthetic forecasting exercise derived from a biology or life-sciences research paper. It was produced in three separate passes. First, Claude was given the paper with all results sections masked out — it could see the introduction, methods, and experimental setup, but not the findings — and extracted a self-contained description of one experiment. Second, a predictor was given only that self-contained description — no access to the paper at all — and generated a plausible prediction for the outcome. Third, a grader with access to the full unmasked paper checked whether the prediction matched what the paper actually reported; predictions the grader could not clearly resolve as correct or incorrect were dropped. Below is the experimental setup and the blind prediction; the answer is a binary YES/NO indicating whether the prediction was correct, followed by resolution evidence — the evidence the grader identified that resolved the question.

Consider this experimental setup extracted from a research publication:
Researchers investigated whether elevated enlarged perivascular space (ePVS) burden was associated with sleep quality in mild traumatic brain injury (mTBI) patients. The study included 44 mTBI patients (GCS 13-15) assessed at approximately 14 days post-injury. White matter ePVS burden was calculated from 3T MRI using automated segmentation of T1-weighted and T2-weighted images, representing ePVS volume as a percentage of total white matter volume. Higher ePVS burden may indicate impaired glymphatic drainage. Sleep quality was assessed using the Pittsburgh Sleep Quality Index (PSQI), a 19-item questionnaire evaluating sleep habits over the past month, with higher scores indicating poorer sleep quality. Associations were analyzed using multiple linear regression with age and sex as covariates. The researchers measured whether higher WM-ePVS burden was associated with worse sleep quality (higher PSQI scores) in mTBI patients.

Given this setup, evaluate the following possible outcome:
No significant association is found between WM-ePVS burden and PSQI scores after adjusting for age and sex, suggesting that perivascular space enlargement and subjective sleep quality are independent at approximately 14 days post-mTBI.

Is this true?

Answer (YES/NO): YES